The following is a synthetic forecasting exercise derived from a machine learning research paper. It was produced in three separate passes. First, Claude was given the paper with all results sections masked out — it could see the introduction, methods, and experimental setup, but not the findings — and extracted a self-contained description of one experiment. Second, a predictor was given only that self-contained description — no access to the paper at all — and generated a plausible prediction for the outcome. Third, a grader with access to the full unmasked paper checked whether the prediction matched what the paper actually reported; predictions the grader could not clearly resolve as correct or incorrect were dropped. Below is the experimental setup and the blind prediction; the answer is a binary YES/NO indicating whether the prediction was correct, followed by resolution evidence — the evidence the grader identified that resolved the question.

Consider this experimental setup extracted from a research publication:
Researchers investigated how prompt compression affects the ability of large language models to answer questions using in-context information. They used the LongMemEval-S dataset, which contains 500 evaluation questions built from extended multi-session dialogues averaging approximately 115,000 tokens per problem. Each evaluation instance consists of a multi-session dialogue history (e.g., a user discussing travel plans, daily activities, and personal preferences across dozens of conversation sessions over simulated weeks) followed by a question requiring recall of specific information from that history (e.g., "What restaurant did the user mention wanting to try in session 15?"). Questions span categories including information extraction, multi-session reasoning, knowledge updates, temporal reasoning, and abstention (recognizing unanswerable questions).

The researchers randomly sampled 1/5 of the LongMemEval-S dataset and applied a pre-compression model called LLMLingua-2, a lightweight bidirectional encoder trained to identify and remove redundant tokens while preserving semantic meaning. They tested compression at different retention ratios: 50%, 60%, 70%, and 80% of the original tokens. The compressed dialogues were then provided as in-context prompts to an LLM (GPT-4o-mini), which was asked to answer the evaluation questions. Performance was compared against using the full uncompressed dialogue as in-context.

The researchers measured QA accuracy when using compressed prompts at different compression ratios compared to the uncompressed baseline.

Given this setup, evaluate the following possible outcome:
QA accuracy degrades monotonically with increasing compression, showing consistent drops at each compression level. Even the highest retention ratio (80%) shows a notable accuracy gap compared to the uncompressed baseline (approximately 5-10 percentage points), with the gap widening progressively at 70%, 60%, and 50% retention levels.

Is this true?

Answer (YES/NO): NO